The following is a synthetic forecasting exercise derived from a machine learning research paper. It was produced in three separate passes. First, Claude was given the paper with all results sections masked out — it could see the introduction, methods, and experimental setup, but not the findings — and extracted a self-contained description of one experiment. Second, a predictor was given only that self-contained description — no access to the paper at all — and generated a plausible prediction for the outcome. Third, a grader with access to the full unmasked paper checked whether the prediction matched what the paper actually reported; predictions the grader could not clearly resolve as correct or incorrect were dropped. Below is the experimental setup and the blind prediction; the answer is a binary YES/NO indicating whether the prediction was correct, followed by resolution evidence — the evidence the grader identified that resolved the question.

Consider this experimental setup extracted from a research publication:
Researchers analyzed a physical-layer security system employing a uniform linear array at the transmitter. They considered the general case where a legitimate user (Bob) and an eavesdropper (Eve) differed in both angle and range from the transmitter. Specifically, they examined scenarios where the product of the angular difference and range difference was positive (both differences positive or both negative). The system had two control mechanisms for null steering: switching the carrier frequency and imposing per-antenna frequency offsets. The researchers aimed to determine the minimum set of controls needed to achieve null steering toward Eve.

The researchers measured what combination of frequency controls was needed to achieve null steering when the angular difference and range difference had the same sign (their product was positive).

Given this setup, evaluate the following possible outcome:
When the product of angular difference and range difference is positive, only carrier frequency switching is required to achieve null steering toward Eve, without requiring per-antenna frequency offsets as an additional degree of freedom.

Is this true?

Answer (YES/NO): NO